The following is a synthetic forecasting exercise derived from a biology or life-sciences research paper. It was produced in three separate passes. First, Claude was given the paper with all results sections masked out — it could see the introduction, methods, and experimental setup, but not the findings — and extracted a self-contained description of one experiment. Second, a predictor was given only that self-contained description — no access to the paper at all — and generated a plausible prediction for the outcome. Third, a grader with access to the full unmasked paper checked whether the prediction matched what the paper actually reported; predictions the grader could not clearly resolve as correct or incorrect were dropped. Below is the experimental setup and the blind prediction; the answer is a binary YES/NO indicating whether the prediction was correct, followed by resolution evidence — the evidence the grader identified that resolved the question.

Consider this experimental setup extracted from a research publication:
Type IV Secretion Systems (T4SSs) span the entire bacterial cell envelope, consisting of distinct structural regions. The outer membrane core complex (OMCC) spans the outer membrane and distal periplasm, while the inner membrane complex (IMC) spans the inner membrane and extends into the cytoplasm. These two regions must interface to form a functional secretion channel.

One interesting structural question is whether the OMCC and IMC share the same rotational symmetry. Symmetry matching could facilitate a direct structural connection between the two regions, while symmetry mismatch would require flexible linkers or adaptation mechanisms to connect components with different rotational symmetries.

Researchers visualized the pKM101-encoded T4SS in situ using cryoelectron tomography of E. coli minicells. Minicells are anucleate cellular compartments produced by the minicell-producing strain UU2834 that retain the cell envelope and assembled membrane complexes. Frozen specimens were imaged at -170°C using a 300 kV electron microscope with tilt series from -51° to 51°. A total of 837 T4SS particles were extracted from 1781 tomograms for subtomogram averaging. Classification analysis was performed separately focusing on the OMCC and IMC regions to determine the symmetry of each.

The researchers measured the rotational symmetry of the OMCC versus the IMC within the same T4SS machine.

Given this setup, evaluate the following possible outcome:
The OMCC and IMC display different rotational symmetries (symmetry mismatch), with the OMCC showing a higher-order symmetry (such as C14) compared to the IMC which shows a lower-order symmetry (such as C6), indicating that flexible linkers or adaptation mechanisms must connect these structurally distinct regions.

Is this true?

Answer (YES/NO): YES